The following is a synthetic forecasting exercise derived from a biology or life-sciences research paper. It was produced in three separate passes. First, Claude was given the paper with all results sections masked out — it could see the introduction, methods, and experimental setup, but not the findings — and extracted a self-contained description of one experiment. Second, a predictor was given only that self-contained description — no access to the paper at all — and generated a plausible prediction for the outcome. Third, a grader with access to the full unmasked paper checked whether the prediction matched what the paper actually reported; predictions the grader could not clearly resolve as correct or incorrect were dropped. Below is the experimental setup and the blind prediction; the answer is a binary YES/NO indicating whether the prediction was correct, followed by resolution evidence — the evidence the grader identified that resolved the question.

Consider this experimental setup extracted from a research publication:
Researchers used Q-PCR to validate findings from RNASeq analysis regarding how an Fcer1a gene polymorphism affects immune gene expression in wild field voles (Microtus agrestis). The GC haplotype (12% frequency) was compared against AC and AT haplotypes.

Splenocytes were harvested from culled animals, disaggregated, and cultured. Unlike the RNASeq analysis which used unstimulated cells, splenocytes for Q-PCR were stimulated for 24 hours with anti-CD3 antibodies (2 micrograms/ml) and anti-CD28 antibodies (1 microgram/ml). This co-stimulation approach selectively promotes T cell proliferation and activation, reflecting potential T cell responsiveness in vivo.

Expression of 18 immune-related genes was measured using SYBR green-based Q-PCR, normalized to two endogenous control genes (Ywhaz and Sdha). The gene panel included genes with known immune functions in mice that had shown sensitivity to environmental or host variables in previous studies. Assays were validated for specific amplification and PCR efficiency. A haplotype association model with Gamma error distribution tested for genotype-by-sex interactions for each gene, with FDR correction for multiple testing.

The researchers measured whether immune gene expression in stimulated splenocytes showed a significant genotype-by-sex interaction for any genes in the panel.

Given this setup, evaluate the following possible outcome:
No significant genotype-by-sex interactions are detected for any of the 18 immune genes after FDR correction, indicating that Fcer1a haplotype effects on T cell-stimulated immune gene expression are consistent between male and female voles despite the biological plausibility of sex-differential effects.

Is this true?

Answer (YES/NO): NO